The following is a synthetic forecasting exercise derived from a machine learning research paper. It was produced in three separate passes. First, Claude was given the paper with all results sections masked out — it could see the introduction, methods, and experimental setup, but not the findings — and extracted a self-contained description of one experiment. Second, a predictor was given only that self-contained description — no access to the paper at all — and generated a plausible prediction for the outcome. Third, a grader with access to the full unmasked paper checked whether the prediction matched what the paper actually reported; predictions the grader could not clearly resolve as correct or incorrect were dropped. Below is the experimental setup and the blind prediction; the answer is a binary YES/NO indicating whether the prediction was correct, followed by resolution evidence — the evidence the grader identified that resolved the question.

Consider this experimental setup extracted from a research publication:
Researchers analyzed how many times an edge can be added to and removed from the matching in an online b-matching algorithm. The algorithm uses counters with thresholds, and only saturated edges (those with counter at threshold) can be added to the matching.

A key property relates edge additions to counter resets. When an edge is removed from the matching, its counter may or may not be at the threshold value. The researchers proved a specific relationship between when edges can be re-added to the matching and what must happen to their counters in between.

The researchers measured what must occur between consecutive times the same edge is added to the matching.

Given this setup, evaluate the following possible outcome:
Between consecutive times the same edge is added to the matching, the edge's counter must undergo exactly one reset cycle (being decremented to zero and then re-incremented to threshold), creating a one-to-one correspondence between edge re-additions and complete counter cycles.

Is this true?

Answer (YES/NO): NO